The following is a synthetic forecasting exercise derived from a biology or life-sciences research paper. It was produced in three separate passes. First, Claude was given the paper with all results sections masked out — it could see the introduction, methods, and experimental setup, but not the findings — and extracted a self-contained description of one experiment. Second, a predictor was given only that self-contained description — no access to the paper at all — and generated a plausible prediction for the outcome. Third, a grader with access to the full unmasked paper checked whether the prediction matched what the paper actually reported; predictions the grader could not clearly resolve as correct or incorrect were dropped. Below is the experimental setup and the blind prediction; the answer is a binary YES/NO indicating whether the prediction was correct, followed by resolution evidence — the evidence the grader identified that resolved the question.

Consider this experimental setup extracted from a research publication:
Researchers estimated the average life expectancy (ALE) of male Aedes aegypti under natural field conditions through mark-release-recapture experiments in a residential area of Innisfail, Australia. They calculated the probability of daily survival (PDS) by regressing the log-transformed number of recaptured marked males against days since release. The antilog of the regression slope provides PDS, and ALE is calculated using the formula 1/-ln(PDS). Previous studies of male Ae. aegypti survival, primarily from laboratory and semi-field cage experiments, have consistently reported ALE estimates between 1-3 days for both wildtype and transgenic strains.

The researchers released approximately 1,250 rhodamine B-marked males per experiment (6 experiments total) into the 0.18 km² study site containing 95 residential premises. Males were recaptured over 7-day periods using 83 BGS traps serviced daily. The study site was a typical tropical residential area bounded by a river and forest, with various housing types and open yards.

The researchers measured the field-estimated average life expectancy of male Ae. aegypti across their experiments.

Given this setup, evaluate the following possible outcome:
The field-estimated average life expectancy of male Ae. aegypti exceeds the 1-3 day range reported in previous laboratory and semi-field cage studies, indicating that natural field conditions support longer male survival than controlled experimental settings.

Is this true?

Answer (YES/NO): NO